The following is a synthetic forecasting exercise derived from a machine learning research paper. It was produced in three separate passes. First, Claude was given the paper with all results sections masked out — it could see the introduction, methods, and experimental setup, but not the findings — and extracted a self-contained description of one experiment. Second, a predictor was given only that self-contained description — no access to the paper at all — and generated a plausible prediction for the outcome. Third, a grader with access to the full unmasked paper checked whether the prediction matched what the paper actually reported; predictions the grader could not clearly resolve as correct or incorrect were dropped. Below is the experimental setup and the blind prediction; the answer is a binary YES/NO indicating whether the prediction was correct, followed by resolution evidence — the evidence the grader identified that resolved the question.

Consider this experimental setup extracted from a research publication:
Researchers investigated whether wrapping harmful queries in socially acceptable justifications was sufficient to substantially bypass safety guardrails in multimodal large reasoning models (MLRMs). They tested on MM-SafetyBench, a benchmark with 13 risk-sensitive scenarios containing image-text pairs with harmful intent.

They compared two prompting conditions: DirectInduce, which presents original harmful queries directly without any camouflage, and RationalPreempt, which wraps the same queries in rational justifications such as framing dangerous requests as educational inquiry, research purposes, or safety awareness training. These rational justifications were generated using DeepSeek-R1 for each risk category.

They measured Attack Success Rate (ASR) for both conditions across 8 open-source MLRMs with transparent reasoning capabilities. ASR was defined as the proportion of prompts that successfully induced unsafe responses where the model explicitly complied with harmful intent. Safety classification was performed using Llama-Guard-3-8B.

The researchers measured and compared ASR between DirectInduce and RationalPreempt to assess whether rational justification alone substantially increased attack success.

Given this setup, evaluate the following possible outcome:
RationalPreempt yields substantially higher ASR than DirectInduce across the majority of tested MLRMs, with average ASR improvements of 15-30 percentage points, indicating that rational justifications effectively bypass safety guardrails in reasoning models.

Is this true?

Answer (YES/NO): YES